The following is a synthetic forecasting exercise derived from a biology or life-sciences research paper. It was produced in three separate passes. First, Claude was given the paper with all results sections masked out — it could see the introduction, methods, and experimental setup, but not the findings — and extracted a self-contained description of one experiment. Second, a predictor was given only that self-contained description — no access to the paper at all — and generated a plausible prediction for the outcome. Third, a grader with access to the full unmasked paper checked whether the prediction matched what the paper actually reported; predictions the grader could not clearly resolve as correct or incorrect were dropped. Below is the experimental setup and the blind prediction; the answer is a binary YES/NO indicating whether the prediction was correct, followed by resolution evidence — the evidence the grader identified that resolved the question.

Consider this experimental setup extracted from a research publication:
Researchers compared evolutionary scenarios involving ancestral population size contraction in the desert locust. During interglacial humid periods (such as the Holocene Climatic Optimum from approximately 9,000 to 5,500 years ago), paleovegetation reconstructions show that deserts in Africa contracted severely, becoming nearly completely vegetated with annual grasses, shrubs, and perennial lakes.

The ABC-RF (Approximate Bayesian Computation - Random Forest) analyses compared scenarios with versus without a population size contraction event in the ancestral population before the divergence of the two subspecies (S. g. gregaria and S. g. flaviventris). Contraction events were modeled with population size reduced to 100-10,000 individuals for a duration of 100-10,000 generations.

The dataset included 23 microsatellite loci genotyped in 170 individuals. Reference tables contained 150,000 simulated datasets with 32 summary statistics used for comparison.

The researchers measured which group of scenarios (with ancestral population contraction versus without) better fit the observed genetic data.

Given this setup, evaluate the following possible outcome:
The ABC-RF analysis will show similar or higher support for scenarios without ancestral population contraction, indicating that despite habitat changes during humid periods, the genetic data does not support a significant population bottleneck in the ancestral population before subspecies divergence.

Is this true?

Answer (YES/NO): NO